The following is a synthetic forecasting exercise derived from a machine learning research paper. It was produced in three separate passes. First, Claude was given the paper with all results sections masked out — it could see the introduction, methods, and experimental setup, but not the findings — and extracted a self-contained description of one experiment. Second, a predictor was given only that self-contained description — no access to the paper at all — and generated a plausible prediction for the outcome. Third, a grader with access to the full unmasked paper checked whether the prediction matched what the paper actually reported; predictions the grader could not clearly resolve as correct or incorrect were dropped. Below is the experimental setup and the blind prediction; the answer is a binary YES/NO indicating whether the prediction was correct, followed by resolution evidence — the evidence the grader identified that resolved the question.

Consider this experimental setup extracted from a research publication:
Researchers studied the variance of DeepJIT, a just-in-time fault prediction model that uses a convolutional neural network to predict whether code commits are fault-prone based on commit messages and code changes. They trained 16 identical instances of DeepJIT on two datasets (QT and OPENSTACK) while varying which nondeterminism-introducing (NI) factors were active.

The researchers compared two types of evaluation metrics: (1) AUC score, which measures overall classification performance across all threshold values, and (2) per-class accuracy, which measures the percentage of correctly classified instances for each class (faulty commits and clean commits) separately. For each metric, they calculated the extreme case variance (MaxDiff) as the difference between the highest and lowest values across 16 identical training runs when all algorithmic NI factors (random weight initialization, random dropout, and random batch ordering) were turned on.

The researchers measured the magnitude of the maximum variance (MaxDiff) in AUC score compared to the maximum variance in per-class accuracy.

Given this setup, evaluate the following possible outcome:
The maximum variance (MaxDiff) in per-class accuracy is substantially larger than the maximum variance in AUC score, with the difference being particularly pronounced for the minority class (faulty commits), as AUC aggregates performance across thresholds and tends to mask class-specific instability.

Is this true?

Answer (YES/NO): NO